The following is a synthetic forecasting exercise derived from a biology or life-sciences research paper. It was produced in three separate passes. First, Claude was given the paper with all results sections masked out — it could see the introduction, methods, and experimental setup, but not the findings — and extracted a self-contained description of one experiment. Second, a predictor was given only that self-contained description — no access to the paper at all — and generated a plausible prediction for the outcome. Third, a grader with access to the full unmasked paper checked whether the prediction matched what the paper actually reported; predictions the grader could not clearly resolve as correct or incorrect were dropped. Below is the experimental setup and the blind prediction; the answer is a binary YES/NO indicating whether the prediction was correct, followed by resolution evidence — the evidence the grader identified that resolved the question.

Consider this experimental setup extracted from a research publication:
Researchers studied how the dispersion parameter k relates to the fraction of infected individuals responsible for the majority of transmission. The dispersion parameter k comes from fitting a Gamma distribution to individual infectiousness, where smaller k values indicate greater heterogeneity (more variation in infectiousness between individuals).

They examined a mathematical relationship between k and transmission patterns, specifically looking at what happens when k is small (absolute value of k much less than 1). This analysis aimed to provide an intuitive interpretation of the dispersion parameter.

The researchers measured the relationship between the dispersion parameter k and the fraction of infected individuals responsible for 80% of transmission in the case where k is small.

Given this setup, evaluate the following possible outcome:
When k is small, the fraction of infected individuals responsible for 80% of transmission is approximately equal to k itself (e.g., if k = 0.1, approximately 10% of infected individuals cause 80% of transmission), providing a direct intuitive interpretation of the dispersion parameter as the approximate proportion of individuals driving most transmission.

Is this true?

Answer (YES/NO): YES